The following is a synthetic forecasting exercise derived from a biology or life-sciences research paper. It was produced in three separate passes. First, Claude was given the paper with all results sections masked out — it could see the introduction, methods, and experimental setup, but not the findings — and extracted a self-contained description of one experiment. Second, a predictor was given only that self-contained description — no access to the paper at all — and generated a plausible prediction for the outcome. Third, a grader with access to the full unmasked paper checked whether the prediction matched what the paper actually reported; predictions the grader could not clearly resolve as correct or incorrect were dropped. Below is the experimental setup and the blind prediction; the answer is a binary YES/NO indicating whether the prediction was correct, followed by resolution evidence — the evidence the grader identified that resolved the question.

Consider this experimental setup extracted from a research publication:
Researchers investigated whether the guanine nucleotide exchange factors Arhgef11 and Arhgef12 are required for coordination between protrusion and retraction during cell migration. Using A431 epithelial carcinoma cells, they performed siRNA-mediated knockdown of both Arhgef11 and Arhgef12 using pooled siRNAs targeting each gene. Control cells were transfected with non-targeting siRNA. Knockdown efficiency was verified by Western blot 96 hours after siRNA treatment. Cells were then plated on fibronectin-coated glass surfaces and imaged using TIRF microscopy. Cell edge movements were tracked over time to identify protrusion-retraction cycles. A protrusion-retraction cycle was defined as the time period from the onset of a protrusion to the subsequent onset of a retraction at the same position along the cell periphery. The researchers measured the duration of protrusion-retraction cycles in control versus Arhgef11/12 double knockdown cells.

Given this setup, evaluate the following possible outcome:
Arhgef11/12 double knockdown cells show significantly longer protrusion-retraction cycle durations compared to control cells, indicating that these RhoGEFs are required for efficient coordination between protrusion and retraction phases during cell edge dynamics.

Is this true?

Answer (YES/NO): YES